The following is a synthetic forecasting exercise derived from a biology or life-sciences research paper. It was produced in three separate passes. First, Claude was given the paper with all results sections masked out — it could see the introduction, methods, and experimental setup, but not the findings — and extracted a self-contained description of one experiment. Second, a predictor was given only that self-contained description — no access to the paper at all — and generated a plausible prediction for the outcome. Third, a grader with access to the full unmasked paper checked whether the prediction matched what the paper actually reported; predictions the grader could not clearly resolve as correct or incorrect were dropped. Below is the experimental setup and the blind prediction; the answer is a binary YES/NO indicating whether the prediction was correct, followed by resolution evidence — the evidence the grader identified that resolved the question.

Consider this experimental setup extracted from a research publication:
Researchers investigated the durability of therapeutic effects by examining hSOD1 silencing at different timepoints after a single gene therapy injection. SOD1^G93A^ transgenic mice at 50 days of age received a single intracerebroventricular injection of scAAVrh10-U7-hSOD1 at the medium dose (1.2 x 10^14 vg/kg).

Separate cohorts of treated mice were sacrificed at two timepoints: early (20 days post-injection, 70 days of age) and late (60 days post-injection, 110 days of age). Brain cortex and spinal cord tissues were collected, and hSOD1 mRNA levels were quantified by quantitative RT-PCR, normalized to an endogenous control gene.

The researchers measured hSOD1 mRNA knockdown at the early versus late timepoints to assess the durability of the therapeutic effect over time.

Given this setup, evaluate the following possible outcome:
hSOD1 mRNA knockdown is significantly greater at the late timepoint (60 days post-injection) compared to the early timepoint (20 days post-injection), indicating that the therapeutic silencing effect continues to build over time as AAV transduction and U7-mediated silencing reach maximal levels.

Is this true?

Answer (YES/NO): NO